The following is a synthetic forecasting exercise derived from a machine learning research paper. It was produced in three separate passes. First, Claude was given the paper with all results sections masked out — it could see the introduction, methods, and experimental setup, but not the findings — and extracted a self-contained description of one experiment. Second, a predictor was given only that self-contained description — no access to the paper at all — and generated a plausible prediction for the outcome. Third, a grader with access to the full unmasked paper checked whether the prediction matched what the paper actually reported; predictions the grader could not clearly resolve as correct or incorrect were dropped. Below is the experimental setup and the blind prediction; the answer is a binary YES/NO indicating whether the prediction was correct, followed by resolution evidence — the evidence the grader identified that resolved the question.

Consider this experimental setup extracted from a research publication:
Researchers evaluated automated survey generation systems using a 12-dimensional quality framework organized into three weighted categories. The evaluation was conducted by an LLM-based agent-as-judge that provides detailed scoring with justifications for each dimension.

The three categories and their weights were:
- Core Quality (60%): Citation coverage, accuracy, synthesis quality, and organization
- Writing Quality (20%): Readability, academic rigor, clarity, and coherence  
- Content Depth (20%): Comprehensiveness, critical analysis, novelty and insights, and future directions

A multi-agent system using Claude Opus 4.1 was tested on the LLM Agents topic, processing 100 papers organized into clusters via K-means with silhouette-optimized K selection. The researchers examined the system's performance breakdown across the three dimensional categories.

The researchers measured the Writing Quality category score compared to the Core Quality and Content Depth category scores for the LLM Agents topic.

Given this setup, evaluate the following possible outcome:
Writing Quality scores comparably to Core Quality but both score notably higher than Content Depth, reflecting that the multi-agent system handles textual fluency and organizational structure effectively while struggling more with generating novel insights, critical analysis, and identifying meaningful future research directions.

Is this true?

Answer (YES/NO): NO